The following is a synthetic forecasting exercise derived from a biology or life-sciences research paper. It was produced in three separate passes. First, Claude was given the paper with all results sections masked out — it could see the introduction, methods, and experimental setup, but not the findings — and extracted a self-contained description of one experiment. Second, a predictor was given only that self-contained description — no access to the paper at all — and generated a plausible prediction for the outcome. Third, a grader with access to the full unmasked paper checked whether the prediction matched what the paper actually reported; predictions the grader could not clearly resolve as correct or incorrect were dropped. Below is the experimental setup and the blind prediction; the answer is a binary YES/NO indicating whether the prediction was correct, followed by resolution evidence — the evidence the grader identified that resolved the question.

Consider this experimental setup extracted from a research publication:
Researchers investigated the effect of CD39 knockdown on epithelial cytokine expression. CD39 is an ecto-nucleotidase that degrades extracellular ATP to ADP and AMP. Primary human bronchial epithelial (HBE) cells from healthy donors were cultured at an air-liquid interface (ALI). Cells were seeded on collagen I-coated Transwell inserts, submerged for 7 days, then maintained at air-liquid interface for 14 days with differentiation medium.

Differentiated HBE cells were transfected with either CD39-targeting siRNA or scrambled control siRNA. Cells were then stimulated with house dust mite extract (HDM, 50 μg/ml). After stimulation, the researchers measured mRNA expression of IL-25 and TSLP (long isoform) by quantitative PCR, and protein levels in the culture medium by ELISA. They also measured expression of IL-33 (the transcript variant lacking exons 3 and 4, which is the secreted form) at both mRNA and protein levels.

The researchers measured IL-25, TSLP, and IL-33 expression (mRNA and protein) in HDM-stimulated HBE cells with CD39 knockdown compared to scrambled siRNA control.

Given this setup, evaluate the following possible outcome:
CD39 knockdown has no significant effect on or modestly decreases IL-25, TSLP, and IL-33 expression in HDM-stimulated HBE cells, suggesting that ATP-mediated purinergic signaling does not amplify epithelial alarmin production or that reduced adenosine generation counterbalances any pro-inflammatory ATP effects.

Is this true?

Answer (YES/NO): NO